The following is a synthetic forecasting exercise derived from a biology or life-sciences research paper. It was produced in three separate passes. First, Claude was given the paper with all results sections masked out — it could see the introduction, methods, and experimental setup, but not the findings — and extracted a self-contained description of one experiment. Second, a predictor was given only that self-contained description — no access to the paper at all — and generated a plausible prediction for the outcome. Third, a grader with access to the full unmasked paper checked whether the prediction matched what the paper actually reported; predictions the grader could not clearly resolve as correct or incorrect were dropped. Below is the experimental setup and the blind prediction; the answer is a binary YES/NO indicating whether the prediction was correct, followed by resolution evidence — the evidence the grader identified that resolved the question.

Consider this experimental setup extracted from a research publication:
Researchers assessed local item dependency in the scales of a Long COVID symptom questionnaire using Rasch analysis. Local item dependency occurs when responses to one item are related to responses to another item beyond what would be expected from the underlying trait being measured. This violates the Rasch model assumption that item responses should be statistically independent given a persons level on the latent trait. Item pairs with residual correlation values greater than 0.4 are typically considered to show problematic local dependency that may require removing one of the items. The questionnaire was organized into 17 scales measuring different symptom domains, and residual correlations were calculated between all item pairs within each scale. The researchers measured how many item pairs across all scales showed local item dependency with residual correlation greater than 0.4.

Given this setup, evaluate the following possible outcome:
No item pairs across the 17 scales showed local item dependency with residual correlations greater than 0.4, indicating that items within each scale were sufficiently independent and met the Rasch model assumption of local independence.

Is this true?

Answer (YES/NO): NO